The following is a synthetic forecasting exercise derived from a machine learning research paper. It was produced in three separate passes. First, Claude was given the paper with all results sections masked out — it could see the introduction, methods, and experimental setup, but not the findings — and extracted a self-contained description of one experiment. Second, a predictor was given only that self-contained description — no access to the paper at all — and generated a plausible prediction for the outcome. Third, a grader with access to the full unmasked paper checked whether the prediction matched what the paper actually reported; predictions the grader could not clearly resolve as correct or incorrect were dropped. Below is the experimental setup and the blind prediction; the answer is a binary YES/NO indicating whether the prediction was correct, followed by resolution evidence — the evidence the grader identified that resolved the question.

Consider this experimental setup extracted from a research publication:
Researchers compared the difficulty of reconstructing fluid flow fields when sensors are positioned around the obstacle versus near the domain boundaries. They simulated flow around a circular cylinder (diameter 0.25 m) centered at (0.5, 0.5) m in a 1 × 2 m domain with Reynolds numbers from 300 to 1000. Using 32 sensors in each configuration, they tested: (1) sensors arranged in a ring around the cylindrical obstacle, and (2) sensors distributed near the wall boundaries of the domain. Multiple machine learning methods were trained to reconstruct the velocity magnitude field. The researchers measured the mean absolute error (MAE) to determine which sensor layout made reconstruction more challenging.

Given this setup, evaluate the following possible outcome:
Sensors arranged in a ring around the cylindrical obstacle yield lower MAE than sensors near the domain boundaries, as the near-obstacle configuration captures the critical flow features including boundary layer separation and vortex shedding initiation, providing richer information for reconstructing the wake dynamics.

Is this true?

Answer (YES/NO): NO